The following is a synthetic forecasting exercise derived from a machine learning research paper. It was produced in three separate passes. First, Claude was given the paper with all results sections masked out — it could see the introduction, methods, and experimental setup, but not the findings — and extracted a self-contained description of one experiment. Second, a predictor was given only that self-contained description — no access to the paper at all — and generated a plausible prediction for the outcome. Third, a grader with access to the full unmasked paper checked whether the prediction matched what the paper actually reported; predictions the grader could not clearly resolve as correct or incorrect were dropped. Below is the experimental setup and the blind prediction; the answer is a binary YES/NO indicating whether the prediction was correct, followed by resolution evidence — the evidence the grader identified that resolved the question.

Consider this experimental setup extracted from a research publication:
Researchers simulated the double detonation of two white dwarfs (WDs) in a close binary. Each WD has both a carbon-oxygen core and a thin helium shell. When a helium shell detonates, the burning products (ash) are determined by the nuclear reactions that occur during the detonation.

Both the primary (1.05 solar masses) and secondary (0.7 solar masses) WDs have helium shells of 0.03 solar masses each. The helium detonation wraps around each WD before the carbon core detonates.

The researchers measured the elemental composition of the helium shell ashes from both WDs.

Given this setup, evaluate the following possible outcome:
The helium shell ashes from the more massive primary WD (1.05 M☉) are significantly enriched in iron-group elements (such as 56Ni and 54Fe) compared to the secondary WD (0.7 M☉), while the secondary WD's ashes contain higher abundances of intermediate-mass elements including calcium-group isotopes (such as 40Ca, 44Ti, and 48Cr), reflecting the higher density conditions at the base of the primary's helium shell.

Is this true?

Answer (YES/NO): NO